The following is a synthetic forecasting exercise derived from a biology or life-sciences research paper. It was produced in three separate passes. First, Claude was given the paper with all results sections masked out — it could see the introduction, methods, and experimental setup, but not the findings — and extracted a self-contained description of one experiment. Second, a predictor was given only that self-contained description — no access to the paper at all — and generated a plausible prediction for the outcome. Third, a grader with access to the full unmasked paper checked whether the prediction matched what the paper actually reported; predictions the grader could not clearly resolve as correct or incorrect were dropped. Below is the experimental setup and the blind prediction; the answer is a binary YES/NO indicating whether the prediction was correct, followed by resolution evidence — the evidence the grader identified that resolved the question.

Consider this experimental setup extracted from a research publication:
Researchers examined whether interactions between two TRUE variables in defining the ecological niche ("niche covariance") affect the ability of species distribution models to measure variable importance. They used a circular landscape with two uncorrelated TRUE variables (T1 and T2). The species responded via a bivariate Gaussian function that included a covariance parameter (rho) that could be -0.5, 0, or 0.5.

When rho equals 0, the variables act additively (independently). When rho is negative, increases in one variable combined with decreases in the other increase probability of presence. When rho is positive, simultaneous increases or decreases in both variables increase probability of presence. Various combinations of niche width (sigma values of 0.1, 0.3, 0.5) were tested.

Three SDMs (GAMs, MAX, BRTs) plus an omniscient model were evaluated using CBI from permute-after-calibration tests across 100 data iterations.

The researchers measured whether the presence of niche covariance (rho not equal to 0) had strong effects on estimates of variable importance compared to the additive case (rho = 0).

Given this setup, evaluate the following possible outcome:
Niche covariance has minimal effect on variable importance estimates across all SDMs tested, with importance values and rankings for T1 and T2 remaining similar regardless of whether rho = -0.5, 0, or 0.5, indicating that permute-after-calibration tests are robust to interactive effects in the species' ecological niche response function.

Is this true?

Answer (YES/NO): YES